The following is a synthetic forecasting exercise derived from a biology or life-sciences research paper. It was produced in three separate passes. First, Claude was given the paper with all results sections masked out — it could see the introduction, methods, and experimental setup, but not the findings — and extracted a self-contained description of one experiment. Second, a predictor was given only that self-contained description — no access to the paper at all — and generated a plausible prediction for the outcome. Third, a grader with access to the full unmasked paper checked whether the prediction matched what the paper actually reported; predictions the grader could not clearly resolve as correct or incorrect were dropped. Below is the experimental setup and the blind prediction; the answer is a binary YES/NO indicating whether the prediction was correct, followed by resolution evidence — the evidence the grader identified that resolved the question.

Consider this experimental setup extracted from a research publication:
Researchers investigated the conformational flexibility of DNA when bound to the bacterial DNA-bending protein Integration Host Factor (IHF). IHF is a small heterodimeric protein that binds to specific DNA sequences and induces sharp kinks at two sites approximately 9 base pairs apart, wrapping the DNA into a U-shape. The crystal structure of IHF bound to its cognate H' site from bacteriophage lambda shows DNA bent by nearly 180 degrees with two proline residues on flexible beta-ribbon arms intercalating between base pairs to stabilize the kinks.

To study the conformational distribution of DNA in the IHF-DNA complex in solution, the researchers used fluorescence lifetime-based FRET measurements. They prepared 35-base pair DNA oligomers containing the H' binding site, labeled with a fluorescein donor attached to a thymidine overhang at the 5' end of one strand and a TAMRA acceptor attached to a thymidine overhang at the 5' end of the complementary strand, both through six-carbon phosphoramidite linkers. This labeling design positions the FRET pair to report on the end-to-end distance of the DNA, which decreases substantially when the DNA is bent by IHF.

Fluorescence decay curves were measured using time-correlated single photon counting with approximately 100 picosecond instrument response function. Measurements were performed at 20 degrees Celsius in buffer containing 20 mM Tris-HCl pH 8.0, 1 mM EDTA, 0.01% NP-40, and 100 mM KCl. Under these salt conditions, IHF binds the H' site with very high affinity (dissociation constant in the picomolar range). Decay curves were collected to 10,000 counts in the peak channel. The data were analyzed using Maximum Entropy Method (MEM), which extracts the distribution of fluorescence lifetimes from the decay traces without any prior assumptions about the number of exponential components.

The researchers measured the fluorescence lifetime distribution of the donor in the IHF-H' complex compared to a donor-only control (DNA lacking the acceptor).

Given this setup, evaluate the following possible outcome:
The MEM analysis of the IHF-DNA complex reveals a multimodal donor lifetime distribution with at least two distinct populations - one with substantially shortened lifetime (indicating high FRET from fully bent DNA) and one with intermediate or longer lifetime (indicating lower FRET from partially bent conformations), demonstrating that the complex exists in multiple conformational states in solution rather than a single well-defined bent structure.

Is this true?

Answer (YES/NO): YES